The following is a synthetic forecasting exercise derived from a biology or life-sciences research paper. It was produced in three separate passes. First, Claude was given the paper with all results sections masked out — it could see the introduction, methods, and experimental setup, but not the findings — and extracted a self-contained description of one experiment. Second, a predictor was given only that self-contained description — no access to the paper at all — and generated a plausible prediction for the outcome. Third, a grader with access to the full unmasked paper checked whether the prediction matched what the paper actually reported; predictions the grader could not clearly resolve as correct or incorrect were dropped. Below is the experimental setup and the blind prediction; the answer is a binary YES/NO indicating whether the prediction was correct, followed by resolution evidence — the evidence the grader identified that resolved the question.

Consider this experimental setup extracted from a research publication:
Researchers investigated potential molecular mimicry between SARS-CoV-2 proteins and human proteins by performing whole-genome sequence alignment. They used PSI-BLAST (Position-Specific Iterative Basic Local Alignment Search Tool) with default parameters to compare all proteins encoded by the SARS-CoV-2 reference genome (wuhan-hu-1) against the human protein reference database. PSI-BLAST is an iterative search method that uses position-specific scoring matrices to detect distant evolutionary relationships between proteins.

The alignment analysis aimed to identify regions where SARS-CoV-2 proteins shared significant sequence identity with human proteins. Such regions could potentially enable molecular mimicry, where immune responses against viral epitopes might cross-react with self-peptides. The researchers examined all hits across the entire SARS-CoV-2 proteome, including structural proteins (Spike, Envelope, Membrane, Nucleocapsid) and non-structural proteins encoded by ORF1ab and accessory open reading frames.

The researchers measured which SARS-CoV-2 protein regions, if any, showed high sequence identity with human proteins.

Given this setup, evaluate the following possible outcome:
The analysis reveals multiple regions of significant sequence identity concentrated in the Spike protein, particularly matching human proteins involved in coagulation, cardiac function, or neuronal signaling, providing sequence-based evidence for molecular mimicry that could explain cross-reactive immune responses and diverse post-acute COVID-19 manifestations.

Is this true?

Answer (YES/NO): NO